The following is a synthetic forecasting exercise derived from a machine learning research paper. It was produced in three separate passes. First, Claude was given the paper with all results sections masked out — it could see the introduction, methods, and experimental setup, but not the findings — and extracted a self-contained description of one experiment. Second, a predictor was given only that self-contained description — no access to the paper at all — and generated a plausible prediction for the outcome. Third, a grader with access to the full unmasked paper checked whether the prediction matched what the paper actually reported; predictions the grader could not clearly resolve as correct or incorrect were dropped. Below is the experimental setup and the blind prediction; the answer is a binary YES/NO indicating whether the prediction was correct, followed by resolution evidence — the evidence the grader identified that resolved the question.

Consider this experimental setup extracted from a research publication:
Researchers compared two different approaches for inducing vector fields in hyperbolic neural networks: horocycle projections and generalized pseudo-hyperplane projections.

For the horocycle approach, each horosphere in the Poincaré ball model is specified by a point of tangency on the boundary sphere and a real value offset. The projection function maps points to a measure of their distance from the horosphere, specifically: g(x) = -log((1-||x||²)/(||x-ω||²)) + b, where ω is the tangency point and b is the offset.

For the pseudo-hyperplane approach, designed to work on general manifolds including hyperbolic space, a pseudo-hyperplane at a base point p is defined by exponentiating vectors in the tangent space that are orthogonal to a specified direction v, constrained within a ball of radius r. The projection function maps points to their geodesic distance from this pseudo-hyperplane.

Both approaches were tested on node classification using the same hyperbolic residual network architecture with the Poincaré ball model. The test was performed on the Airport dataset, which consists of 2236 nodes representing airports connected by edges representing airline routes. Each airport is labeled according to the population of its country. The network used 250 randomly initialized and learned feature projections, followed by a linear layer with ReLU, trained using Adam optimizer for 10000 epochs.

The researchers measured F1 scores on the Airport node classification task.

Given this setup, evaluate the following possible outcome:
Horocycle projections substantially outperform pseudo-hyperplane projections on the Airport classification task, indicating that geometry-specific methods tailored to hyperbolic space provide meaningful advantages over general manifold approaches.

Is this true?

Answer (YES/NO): YES